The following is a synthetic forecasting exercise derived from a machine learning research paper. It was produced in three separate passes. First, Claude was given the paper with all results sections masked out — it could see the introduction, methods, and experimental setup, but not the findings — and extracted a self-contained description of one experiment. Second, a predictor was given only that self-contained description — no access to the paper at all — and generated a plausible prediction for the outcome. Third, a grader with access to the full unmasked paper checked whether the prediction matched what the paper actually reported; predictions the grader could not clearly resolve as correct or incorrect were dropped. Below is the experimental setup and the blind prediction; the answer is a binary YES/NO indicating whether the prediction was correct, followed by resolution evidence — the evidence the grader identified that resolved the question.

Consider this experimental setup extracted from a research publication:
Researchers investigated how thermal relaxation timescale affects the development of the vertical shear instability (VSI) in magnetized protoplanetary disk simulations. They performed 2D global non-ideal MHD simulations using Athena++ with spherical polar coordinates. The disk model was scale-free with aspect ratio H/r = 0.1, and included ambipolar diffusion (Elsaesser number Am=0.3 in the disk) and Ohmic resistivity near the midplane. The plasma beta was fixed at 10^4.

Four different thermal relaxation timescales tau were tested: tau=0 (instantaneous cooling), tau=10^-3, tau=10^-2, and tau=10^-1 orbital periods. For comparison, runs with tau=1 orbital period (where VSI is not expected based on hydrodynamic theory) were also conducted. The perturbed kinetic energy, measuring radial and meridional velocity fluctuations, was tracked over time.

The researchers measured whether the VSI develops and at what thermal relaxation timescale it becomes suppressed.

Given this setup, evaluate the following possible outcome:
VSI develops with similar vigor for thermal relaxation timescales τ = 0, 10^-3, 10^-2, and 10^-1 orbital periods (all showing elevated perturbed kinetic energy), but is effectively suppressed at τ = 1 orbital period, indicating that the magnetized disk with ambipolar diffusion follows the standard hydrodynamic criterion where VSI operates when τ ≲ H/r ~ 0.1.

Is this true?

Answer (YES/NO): NO